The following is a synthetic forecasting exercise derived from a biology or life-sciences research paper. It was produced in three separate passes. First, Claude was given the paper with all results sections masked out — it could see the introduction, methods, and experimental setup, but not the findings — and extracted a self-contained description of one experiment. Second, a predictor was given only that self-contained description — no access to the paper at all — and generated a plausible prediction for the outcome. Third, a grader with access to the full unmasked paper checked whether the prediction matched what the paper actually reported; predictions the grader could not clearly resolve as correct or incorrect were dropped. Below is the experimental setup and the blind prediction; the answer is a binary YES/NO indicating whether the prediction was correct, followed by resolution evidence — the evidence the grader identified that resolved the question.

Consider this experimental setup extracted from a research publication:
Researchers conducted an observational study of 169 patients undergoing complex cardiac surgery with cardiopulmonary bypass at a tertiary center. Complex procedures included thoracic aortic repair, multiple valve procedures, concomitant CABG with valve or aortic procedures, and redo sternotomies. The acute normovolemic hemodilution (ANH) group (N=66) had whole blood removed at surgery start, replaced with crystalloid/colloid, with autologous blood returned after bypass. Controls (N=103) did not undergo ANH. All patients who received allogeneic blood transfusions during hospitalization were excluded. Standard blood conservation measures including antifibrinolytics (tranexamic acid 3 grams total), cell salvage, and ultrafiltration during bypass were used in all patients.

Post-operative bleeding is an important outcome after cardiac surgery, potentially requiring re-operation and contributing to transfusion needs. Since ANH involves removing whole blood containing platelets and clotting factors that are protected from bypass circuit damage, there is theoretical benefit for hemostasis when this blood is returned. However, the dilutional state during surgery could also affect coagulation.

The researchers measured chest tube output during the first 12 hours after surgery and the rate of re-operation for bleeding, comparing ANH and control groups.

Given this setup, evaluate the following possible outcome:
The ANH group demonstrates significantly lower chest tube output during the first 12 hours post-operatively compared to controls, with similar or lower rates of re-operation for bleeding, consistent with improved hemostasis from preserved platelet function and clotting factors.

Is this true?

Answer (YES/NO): NO